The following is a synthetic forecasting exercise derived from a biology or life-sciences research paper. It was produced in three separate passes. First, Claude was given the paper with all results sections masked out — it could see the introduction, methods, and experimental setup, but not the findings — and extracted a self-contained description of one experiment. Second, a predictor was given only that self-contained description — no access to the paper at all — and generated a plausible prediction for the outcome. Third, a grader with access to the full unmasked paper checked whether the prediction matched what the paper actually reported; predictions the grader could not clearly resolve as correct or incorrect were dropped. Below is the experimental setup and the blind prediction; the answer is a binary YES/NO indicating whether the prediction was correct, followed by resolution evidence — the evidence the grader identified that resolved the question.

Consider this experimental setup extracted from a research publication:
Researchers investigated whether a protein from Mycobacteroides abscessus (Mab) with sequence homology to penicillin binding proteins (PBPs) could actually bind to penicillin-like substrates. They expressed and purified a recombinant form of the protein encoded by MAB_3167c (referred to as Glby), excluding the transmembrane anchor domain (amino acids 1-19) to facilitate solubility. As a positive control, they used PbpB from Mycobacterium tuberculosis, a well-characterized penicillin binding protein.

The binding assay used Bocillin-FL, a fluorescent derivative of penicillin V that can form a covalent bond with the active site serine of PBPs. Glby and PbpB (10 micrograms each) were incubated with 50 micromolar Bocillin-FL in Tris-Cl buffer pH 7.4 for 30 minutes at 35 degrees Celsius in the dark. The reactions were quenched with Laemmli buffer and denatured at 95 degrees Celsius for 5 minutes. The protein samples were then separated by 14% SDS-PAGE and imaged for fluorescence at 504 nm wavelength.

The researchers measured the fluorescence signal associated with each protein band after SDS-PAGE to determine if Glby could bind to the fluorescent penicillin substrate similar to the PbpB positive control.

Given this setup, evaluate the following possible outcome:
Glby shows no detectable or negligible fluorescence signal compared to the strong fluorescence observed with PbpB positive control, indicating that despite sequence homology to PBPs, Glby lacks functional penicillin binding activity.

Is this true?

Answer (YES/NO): NO